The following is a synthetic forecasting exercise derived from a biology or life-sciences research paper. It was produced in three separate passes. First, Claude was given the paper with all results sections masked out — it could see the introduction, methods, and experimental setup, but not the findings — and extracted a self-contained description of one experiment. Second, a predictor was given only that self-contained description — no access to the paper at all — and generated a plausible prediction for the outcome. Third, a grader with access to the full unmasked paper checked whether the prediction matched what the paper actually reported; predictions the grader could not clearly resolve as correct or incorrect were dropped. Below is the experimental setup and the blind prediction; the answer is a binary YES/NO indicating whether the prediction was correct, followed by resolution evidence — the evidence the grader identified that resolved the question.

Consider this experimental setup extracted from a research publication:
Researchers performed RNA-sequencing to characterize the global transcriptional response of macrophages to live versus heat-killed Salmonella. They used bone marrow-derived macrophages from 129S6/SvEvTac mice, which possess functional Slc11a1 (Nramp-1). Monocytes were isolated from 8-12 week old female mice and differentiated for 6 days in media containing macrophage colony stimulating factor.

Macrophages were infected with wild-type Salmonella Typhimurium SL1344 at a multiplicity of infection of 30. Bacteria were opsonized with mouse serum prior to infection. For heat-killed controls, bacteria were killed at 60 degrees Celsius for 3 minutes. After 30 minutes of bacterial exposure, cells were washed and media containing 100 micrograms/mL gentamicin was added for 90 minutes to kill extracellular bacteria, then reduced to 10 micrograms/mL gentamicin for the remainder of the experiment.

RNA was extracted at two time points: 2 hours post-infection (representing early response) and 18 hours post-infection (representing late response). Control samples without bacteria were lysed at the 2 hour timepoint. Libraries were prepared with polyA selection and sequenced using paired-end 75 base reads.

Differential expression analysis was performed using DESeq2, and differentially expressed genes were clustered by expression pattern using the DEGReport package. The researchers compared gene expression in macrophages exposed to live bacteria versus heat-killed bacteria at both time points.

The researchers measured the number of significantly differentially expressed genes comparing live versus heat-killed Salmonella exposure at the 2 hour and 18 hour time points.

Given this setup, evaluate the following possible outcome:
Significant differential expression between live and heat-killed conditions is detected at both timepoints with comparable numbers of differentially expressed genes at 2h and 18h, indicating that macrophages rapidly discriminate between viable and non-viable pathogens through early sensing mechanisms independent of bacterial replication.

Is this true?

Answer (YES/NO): NO